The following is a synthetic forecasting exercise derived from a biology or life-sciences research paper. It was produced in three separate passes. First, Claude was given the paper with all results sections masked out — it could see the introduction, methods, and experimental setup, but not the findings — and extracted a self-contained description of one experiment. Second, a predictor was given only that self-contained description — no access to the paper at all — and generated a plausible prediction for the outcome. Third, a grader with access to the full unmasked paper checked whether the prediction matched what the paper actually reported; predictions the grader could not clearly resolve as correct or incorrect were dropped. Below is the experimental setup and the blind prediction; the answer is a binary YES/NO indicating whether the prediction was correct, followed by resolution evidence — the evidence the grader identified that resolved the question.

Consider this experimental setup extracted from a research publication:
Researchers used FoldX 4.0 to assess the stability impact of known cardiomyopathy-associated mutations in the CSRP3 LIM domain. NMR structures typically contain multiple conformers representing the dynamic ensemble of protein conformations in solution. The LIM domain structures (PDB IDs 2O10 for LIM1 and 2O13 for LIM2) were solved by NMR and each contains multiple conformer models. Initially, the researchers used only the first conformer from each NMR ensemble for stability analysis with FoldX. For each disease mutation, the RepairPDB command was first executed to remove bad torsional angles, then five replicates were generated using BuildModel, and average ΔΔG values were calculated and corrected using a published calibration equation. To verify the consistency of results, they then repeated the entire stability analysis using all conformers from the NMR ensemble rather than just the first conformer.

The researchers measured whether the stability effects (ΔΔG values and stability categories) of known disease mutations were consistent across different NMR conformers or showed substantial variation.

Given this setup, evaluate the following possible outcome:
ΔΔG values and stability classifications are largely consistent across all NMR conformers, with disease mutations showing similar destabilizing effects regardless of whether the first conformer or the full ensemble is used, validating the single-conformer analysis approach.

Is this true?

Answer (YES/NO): YES